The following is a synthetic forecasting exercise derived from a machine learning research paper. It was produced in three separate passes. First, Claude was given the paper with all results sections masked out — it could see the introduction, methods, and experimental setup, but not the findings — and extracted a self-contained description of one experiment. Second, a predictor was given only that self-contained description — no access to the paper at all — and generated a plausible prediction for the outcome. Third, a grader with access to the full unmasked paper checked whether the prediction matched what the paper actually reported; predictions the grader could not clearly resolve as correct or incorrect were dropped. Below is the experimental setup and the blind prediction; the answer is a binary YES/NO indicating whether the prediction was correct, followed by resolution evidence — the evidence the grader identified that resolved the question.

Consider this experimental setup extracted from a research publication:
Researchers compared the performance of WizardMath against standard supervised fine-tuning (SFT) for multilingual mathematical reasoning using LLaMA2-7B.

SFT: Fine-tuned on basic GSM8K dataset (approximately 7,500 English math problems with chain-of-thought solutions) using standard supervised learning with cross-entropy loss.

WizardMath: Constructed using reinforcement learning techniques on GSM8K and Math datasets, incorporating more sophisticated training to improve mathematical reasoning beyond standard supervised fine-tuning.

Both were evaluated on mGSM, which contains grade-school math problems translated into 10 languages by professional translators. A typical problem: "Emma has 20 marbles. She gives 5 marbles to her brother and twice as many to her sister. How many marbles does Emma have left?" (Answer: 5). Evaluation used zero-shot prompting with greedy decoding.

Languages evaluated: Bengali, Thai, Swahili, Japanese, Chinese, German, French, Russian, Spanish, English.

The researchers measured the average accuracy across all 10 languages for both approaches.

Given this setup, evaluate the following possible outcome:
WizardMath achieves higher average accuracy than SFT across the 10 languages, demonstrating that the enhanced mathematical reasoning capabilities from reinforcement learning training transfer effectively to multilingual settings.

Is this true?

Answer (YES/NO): NO